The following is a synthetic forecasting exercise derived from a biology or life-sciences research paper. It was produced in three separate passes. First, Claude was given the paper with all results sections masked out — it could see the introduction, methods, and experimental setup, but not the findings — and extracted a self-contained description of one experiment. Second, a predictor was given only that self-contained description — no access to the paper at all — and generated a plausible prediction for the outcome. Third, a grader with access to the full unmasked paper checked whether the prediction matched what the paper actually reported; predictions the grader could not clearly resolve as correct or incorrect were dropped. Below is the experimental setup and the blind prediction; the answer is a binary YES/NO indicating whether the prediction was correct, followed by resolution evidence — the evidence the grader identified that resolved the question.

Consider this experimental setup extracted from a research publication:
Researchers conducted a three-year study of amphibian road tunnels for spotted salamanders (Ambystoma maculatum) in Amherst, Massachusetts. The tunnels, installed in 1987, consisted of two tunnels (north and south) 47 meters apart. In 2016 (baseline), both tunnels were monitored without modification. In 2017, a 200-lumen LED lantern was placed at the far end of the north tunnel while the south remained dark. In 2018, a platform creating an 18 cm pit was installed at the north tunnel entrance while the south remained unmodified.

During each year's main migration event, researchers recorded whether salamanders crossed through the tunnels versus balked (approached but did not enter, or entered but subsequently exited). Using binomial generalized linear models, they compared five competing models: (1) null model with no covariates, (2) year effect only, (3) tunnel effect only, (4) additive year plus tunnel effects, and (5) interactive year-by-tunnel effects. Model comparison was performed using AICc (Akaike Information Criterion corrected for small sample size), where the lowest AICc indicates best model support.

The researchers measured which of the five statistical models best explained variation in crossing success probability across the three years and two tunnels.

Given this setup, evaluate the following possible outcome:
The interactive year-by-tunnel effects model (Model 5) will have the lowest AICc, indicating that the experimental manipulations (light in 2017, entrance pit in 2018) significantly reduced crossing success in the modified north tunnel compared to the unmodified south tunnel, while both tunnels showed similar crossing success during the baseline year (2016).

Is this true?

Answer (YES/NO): NO